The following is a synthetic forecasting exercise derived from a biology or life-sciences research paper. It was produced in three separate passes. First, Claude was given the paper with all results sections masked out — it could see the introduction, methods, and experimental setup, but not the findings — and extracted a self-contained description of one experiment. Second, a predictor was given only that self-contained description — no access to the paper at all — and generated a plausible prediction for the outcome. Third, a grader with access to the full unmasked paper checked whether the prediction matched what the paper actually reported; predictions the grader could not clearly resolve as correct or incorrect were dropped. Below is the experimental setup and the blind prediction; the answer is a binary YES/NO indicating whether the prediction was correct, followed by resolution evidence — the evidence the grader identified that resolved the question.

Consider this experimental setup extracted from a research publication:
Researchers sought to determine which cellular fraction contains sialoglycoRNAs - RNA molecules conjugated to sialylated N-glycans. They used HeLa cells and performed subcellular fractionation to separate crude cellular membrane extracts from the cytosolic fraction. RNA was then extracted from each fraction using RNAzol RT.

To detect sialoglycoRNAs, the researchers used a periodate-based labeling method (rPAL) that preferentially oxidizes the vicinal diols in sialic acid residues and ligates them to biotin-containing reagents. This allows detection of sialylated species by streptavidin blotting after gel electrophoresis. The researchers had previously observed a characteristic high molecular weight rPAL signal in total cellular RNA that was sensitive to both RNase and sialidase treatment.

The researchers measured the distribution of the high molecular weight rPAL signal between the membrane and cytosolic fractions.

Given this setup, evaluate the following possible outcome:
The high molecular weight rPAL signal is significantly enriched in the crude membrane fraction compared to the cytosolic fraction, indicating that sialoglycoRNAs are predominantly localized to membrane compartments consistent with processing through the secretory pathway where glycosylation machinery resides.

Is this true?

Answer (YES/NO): YES